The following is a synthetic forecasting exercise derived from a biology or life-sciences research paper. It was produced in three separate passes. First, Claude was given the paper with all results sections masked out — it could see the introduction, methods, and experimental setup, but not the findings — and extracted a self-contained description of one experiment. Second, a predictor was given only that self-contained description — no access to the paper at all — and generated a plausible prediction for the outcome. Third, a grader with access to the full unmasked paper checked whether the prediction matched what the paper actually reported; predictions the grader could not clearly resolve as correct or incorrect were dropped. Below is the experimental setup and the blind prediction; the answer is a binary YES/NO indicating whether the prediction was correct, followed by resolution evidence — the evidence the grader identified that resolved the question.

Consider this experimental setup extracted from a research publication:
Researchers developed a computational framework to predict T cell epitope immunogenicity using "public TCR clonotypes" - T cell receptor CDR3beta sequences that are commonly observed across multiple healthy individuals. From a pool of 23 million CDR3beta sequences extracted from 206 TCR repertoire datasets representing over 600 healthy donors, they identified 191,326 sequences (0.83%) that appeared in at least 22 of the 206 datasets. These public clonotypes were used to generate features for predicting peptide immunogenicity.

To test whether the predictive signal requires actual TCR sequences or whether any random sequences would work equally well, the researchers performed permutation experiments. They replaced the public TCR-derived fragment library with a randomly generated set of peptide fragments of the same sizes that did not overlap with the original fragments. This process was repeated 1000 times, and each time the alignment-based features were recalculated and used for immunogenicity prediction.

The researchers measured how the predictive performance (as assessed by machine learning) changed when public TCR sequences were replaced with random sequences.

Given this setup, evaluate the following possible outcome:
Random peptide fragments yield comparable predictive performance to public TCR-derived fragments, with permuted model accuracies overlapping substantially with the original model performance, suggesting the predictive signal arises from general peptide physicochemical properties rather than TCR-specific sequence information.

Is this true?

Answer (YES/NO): NO